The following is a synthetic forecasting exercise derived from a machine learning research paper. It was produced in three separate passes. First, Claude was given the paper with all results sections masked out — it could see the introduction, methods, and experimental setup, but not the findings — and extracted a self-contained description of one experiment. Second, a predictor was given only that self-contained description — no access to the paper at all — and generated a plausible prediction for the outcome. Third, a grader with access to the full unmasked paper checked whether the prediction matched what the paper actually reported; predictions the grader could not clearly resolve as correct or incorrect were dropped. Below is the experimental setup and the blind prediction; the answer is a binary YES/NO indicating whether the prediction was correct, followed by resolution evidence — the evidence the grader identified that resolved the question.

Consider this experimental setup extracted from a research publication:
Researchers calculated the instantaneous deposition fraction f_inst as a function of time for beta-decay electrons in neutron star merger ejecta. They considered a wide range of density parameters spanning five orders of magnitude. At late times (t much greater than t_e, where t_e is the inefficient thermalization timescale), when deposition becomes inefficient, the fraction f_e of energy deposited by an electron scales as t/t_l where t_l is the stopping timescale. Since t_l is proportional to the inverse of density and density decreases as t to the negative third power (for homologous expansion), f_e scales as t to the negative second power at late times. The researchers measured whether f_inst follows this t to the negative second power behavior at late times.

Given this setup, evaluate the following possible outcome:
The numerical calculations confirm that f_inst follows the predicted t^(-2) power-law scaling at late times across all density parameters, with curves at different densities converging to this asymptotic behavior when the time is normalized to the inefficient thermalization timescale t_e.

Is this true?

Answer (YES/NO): NO